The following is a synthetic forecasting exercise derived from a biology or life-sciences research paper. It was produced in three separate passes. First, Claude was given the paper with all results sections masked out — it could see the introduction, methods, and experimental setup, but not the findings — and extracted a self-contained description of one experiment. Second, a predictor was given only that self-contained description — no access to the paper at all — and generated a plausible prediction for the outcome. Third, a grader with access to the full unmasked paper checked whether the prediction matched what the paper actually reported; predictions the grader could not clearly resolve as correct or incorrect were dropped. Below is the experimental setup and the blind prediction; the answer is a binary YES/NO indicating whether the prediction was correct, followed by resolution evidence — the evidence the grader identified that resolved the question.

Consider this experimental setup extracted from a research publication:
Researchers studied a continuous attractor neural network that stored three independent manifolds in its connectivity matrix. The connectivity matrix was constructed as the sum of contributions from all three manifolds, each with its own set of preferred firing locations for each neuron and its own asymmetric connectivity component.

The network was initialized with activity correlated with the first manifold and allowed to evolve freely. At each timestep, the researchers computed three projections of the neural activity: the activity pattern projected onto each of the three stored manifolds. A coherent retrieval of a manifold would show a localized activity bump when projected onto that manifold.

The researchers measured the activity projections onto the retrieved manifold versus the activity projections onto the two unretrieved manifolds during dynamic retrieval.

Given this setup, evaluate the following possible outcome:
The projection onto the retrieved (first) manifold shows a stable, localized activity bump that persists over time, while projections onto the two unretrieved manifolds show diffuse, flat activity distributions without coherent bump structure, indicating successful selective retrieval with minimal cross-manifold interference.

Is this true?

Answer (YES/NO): YES